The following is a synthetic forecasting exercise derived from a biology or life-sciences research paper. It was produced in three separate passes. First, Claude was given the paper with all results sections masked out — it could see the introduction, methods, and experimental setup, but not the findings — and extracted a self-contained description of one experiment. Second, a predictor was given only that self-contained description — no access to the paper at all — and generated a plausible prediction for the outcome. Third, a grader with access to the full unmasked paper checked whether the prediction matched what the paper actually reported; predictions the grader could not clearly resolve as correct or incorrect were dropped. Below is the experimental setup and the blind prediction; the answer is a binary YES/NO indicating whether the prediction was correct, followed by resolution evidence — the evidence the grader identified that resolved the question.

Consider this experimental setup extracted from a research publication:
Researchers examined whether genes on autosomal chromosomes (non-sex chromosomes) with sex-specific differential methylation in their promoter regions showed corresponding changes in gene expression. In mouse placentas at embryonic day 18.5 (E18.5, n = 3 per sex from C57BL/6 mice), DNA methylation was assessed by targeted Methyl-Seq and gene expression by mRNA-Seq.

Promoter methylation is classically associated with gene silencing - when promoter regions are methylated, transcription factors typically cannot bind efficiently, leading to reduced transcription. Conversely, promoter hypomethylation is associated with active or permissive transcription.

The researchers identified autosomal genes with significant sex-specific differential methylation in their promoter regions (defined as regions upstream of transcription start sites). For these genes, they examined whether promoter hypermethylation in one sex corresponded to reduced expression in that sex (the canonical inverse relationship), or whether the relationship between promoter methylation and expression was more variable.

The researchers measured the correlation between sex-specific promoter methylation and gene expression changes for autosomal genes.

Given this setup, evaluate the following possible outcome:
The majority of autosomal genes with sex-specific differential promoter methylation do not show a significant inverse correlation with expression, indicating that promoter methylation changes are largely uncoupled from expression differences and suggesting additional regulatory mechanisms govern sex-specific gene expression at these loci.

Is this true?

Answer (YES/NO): NO